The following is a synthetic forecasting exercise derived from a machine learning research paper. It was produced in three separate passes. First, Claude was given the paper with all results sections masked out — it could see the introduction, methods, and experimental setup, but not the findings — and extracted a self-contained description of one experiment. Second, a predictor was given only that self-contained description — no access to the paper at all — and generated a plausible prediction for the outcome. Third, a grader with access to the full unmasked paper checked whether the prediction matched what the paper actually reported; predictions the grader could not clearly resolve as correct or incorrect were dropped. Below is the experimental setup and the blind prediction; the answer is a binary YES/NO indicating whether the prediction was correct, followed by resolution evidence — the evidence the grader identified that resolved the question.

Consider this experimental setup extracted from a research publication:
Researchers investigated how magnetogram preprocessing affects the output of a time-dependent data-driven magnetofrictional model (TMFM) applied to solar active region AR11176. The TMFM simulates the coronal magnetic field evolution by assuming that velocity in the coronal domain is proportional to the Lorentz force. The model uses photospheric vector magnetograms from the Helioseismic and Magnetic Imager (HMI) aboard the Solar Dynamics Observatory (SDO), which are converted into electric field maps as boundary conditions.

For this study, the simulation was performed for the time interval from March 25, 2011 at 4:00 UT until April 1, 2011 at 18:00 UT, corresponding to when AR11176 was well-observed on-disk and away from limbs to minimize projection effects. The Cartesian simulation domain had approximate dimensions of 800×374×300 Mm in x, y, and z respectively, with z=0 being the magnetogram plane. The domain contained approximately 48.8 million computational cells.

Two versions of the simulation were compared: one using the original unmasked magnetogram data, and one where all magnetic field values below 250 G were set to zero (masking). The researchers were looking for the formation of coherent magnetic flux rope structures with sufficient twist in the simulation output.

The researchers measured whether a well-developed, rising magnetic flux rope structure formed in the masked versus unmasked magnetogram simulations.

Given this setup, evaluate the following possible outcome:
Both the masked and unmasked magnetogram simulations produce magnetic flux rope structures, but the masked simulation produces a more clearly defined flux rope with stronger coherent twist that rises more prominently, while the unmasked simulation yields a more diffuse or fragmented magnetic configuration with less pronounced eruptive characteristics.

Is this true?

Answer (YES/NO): NO